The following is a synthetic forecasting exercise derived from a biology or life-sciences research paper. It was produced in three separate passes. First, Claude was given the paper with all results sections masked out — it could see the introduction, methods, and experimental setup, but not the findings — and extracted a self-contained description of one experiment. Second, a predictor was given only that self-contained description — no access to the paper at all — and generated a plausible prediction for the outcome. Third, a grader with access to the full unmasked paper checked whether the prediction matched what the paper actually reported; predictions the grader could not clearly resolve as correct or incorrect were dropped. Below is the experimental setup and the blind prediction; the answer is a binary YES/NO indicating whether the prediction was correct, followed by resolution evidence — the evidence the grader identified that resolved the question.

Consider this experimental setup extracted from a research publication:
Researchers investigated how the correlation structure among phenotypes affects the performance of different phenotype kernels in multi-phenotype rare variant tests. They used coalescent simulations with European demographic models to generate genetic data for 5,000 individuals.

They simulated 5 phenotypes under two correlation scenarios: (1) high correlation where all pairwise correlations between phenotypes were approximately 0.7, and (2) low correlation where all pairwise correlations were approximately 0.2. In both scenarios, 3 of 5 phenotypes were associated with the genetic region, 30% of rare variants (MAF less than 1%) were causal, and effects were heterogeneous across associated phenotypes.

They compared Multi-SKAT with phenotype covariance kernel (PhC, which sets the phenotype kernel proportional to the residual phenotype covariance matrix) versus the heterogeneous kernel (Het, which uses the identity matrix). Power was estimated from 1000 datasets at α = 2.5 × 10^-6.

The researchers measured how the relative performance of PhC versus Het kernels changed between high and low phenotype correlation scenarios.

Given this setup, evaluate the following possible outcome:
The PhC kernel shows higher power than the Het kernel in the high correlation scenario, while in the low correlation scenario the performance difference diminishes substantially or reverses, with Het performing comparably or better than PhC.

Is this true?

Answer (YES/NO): NO